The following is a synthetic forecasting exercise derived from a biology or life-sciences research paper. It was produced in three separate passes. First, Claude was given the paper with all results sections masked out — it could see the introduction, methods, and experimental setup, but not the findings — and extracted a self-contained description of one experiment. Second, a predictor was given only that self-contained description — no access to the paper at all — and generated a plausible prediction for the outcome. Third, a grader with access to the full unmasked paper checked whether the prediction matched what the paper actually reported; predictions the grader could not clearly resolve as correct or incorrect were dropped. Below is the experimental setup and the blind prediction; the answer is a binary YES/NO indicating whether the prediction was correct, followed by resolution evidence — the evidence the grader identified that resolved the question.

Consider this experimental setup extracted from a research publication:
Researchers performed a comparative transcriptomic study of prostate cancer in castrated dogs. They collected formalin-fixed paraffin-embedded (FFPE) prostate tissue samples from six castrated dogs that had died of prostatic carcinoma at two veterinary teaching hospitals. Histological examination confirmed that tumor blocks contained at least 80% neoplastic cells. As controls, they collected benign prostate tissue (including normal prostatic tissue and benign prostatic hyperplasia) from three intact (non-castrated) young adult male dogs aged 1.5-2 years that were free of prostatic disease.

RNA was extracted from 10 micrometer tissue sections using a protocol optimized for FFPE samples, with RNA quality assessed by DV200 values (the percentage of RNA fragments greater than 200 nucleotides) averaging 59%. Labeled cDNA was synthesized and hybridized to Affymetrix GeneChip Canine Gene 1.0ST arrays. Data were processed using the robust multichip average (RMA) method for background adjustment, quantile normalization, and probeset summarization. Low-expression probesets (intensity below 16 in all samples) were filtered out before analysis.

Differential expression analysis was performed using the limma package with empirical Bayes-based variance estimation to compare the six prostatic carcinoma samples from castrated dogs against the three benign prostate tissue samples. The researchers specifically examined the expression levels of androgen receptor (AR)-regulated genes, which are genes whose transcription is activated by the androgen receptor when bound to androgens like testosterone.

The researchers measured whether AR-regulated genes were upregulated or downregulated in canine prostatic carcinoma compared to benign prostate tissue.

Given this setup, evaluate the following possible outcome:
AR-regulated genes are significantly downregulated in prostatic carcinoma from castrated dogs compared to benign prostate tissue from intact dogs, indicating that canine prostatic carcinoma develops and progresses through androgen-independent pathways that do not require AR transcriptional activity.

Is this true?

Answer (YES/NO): YES